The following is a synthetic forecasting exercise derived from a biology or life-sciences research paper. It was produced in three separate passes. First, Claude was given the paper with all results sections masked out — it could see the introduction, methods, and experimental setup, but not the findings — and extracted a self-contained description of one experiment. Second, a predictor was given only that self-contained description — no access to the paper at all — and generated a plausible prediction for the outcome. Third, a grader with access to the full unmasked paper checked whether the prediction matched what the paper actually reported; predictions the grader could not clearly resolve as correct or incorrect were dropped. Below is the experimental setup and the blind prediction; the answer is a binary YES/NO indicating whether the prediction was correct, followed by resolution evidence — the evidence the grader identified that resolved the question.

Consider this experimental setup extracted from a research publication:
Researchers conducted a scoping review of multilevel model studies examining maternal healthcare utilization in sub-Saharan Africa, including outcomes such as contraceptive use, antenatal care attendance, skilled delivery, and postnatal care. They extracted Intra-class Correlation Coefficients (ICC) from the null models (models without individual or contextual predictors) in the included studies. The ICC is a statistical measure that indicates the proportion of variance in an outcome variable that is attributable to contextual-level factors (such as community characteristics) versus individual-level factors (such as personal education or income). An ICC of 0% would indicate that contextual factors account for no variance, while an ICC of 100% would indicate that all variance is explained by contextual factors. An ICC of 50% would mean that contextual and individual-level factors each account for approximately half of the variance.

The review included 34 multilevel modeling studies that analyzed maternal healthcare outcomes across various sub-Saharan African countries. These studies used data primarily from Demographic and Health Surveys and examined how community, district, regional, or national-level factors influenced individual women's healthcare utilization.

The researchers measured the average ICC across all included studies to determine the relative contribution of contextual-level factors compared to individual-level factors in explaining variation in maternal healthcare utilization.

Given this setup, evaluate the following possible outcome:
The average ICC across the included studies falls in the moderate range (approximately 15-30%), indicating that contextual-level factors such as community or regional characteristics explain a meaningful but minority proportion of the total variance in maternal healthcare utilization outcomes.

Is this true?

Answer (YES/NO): NO